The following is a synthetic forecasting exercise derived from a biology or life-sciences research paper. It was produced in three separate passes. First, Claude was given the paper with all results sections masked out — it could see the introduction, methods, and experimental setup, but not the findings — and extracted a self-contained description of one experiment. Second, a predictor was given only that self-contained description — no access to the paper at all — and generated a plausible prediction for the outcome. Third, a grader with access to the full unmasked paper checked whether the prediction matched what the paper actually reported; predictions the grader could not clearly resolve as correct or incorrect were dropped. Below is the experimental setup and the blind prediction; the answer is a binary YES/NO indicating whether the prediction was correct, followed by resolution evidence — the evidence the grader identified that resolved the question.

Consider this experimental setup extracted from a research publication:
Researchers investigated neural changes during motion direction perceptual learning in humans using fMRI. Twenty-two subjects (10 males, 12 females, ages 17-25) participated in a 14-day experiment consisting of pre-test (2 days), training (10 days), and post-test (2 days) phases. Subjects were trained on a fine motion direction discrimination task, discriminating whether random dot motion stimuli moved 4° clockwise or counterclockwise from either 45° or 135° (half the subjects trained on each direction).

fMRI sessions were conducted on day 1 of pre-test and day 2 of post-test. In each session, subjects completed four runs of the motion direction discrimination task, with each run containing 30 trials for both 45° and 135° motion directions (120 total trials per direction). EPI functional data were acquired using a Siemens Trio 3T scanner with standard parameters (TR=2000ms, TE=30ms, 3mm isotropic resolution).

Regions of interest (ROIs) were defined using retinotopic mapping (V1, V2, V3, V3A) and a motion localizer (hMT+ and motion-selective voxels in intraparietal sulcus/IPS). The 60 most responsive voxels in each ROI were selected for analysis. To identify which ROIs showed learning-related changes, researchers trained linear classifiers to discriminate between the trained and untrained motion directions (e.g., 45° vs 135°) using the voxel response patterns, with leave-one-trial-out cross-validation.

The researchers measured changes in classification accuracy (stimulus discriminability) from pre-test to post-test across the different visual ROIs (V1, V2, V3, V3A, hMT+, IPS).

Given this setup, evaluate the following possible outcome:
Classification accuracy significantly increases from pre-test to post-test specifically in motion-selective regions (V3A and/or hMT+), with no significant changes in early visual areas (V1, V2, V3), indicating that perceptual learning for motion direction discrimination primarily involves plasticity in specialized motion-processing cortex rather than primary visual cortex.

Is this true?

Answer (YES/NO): YES